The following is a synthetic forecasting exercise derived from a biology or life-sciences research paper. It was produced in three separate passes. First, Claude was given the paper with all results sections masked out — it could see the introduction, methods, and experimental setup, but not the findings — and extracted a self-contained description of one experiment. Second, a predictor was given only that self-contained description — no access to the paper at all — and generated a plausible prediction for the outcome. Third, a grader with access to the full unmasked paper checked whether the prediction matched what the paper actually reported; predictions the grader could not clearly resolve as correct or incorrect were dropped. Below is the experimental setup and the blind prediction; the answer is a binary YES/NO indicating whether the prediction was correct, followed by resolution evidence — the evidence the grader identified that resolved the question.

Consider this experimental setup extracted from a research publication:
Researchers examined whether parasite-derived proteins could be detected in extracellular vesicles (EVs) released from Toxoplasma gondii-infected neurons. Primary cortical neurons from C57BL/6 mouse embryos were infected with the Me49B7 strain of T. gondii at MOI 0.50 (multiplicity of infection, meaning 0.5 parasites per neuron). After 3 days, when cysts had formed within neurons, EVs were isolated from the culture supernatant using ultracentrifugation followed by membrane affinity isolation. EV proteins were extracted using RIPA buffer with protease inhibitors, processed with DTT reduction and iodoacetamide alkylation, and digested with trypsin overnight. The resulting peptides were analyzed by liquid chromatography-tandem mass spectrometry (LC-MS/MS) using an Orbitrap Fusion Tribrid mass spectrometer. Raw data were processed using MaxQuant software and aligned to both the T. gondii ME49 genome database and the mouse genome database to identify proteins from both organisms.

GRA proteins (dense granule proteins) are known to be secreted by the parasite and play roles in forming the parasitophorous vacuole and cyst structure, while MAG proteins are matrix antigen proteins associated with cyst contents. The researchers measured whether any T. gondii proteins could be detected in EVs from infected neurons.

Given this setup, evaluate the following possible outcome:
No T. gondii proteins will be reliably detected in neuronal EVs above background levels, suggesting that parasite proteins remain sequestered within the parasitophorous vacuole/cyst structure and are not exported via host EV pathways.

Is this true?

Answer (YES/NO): NO